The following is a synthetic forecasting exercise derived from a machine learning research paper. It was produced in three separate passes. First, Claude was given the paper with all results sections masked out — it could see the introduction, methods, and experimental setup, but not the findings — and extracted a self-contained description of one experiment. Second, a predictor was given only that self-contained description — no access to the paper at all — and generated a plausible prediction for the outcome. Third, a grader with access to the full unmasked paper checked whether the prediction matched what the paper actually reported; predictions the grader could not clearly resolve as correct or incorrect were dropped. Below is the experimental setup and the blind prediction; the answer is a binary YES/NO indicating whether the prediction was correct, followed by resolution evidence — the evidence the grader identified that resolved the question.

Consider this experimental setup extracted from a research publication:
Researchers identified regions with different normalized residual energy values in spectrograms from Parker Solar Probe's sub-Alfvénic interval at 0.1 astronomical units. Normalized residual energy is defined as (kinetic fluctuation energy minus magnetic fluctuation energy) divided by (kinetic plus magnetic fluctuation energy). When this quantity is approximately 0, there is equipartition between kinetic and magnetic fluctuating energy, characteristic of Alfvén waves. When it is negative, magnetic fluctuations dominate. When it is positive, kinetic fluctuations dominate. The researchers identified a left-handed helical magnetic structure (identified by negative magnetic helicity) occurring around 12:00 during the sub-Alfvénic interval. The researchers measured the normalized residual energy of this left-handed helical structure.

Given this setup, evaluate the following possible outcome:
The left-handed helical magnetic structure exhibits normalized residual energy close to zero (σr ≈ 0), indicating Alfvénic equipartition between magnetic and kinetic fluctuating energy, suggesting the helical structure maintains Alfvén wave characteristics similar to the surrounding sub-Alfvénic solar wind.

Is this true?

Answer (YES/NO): NO